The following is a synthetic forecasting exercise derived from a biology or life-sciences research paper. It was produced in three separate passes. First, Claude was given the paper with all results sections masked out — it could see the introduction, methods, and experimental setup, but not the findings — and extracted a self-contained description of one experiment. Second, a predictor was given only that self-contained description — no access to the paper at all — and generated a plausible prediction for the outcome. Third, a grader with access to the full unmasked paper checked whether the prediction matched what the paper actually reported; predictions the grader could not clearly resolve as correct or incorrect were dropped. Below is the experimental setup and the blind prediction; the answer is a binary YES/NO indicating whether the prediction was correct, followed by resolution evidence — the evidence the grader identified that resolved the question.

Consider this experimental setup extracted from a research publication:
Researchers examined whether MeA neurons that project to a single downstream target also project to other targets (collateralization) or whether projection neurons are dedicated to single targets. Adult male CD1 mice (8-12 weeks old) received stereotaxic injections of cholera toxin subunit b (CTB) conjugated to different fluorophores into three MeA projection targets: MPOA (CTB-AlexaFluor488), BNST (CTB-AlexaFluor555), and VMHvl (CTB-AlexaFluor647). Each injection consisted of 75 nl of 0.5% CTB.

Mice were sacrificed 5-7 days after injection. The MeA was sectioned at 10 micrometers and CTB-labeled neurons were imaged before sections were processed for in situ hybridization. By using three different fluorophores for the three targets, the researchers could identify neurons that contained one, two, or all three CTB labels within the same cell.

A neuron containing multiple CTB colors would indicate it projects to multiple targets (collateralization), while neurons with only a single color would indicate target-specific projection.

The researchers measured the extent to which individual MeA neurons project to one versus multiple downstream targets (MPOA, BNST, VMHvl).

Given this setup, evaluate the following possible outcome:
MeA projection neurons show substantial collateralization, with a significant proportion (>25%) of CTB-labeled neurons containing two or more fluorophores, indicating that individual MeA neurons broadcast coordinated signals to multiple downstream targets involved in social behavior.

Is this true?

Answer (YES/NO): NO